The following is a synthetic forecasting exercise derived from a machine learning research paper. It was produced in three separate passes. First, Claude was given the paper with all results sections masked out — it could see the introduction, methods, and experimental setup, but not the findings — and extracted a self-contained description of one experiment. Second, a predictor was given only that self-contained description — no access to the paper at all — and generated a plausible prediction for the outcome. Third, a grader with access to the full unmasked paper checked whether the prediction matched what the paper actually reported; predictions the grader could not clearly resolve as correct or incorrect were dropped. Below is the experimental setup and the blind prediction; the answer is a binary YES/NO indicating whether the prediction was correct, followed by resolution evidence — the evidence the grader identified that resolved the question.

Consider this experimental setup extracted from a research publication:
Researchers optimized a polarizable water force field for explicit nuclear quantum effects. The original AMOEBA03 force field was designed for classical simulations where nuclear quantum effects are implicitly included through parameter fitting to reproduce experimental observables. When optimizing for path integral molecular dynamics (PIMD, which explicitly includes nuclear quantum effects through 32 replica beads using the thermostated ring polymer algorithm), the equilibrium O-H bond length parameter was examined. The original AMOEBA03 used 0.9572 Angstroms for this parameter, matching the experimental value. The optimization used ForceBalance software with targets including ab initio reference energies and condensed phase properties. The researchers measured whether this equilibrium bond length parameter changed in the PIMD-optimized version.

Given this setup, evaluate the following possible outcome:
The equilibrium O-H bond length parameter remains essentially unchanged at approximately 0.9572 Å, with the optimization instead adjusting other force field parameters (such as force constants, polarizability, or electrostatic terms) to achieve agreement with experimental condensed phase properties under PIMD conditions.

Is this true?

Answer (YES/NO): YES